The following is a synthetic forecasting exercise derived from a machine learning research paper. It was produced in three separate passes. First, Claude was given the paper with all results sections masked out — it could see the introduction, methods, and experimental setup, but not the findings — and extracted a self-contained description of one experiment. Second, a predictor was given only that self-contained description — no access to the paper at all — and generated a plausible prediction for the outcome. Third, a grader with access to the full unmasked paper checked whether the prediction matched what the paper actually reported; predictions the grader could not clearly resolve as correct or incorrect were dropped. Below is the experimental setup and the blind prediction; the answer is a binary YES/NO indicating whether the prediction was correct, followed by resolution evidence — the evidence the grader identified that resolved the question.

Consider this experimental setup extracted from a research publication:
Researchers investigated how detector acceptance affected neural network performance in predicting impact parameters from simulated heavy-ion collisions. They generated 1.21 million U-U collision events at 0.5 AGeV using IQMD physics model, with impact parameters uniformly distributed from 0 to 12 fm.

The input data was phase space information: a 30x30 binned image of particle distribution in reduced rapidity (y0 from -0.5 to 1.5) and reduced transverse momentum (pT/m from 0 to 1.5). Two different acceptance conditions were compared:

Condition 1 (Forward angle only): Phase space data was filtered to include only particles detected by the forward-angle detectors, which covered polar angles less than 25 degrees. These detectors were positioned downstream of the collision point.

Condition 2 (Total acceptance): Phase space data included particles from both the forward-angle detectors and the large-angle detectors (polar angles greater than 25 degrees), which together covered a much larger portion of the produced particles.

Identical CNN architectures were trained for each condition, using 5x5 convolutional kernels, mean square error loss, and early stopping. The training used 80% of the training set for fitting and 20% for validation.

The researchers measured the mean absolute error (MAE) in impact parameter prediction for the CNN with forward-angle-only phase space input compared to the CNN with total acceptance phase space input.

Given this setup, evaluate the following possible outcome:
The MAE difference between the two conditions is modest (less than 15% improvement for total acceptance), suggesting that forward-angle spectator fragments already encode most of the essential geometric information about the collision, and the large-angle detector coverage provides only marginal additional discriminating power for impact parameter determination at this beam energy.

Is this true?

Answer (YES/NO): NO